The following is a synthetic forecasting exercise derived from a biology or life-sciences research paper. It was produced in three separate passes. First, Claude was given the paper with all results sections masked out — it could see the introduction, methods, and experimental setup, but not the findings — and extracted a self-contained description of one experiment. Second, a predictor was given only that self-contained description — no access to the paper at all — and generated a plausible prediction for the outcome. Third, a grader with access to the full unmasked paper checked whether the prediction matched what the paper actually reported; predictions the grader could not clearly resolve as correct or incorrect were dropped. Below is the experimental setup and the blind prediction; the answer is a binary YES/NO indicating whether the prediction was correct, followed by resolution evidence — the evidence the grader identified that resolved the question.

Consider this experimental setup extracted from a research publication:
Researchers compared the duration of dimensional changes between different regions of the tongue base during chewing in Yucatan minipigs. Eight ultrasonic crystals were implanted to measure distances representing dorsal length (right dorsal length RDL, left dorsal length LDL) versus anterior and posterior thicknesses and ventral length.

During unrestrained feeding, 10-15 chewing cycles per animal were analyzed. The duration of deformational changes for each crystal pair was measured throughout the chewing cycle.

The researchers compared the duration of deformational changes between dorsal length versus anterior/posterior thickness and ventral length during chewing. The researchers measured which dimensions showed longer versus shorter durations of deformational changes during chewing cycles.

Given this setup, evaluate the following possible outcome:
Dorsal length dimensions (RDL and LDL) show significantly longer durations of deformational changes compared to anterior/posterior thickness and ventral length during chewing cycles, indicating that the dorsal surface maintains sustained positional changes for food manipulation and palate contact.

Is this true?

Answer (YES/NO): NO